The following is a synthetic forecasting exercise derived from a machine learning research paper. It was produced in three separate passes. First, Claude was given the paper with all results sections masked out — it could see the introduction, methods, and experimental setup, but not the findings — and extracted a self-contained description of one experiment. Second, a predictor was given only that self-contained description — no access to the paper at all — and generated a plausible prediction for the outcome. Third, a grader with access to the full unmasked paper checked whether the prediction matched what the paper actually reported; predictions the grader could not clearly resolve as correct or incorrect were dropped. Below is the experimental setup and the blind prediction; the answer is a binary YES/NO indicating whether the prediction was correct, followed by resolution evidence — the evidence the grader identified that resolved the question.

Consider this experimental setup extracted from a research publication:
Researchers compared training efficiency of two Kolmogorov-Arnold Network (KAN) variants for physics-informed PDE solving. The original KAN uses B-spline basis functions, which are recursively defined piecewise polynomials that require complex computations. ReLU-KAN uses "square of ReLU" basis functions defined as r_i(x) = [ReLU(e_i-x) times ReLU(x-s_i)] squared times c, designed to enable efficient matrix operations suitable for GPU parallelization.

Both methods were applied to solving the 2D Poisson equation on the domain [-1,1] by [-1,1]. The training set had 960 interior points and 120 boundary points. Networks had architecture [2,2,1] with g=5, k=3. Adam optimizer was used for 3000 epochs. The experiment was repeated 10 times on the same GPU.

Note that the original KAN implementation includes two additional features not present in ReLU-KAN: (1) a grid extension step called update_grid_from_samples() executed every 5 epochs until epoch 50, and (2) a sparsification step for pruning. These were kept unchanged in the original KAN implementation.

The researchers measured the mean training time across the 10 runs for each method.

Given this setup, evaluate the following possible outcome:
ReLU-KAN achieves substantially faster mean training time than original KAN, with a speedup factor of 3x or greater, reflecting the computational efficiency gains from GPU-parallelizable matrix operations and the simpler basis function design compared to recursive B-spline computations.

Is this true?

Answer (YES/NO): YES